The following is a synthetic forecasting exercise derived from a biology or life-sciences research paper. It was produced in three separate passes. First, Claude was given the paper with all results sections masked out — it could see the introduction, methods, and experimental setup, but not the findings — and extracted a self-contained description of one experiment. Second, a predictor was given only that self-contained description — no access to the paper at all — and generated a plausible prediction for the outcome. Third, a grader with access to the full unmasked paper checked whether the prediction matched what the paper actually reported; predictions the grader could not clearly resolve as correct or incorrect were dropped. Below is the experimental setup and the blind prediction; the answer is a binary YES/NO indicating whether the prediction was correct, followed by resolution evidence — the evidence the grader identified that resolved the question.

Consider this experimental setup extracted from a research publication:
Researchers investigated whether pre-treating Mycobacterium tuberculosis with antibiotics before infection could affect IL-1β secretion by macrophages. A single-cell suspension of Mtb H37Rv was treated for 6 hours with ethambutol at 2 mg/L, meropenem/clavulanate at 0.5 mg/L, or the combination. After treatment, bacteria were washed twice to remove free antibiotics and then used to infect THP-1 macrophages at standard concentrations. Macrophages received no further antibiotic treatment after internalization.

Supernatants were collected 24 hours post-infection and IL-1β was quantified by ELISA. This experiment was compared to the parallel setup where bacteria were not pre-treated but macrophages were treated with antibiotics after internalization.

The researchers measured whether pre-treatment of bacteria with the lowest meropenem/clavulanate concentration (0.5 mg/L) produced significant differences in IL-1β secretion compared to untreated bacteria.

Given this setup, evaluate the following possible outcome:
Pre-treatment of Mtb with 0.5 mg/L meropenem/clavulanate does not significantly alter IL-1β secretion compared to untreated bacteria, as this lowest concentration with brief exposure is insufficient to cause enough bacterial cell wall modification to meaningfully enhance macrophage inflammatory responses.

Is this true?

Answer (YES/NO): NO